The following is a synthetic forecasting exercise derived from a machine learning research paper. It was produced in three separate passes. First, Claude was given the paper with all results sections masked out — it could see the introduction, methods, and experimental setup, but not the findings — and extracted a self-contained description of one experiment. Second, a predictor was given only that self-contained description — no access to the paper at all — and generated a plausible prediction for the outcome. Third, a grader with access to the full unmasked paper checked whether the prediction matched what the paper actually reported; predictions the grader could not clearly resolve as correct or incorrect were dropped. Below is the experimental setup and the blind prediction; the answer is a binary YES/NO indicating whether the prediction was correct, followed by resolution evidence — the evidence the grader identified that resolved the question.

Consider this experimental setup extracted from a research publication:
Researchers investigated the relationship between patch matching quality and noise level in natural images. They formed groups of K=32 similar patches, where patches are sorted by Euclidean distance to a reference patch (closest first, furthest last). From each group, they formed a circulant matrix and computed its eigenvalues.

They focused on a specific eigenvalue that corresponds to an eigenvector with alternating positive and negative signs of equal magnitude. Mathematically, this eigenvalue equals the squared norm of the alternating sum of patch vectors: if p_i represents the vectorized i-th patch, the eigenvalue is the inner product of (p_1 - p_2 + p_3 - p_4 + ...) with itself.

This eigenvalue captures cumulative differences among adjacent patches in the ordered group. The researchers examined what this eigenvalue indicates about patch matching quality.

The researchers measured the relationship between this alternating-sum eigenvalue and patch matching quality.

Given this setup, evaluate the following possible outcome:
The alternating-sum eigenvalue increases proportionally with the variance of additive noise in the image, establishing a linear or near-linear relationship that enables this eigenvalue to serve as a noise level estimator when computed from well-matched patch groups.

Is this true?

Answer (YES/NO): NO